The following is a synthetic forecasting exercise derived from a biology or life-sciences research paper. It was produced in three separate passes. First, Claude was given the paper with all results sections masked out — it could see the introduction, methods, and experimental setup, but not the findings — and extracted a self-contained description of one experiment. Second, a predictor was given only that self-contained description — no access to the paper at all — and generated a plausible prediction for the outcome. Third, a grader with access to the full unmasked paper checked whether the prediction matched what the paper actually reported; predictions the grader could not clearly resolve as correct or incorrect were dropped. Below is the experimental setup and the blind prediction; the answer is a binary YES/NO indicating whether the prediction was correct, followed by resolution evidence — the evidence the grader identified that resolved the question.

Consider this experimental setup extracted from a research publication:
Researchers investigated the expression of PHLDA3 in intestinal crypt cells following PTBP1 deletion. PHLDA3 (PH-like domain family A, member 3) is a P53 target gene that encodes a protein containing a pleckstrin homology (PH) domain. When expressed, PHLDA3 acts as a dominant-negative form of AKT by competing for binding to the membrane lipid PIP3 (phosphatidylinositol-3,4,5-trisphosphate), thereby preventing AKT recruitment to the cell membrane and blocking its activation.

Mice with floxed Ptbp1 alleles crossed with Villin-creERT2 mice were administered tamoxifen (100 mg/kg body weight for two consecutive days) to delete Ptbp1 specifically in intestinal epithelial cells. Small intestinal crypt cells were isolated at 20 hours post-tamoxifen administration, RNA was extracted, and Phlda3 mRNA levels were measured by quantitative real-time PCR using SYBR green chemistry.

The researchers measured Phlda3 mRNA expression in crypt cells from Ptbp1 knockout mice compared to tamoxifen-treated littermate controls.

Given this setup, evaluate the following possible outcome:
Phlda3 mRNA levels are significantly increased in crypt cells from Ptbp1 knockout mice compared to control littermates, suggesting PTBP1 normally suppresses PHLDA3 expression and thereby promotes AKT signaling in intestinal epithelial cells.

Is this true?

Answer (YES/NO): YES